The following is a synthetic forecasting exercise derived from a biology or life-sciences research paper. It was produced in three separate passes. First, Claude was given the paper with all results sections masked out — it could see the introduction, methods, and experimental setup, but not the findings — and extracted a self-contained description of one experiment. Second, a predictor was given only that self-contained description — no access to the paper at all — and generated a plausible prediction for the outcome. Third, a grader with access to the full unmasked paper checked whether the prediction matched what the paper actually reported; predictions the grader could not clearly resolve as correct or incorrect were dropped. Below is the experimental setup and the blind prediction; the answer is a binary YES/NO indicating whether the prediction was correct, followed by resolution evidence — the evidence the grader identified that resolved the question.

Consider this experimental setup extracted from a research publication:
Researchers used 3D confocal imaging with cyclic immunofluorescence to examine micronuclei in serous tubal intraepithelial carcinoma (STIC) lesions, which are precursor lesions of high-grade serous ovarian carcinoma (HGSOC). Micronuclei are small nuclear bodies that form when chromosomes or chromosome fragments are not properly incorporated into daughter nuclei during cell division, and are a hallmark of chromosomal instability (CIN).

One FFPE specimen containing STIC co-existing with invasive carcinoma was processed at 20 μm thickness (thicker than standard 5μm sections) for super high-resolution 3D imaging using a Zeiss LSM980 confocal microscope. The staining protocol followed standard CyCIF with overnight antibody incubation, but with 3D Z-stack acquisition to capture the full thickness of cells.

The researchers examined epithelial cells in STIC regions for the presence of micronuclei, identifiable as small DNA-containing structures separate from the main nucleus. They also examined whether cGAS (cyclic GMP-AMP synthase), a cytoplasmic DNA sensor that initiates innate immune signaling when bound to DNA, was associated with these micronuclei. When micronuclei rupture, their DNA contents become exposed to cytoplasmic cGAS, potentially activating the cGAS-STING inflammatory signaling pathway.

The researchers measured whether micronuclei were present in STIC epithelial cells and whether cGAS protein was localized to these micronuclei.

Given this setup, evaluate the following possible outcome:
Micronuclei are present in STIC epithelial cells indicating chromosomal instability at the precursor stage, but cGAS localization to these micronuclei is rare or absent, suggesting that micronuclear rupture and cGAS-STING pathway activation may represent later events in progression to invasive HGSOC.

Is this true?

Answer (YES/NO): NO